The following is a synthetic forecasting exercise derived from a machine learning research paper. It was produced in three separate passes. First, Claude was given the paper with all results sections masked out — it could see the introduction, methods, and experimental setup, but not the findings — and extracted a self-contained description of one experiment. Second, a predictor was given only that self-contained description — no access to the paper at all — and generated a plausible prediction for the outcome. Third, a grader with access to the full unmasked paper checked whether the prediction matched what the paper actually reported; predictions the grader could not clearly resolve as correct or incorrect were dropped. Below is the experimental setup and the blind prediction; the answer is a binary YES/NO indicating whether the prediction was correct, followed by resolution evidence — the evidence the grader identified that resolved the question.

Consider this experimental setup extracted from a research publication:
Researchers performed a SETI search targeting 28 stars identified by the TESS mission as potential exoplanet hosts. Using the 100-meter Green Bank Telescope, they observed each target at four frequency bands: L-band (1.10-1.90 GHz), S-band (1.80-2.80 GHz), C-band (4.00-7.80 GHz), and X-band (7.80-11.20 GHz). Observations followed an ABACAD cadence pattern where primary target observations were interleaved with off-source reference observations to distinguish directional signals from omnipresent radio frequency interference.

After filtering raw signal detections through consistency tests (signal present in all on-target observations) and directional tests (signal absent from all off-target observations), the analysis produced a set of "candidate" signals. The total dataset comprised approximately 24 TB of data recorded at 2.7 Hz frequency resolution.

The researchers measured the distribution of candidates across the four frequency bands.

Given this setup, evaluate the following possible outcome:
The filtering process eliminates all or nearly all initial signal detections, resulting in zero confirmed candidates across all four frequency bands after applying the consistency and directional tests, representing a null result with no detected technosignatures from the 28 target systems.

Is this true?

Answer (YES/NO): NO